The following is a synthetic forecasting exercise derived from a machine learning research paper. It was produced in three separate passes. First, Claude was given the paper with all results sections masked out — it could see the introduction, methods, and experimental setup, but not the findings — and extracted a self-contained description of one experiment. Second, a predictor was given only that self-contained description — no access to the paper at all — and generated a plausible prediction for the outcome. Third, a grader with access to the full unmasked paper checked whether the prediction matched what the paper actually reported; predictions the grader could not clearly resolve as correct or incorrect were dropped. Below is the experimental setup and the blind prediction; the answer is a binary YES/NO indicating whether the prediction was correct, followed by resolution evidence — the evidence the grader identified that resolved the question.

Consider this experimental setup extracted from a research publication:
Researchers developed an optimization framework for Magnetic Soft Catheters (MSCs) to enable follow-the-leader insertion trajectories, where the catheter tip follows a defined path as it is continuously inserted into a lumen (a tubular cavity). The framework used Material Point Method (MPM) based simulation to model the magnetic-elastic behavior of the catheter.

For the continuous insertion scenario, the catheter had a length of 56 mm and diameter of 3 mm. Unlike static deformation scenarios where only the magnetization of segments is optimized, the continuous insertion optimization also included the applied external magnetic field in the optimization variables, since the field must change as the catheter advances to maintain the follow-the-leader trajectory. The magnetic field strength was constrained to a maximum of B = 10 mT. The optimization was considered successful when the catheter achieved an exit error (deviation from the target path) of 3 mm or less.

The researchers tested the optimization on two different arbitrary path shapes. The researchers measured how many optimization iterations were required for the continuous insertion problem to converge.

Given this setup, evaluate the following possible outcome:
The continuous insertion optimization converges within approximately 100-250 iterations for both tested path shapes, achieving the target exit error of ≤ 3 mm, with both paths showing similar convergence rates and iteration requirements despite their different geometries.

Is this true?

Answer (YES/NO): NO